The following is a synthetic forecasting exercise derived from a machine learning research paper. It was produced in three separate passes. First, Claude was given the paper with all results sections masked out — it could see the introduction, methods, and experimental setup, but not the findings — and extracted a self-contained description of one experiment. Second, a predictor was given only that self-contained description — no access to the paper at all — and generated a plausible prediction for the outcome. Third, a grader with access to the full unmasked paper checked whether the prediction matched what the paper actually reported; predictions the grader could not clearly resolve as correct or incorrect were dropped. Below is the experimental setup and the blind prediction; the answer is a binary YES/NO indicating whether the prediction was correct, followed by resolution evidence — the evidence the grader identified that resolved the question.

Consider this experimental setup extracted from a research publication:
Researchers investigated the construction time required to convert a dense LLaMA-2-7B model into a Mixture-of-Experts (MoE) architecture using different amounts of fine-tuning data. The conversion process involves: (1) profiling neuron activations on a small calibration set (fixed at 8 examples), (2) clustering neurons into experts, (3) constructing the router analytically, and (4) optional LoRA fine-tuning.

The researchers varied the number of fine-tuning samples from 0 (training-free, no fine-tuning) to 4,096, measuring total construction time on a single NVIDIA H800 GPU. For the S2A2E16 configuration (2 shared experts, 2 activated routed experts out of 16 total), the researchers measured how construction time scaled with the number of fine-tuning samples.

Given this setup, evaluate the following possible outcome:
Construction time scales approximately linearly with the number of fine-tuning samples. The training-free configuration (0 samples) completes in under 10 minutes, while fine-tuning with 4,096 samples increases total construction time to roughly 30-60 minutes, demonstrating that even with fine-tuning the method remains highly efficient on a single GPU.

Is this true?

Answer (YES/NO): NO